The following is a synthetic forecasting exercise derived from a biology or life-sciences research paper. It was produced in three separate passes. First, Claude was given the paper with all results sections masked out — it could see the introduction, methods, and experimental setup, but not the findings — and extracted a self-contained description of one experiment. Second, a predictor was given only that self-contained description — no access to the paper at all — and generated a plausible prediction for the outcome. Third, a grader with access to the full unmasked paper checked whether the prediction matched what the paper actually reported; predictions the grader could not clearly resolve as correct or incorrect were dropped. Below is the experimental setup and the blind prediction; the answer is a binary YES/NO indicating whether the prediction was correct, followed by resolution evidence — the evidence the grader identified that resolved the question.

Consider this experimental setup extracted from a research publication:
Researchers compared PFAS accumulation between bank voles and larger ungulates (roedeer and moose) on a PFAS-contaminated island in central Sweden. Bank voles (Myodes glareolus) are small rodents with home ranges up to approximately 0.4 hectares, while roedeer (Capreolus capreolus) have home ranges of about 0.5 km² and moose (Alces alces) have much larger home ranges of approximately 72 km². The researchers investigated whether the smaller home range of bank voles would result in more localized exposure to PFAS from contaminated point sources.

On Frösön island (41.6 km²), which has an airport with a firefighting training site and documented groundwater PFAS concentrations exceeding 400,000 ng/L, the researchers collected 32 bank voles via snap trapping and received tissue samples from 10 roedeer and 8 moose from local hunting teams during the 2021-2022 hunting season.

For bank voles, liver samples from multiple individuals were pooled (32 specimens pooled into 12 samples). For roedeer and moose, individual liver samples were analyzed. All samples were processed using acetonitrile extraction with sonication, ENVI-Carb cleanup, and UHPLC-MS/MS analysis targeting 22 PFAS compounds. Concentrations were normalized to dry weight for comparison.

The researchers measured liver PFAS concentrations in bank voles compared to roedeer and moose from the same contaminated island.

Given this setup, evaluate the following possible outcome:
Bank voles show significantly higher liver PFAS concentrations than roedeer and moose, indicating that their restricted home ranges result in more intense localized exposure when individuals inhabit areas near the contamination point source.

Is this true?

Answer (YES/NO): YES